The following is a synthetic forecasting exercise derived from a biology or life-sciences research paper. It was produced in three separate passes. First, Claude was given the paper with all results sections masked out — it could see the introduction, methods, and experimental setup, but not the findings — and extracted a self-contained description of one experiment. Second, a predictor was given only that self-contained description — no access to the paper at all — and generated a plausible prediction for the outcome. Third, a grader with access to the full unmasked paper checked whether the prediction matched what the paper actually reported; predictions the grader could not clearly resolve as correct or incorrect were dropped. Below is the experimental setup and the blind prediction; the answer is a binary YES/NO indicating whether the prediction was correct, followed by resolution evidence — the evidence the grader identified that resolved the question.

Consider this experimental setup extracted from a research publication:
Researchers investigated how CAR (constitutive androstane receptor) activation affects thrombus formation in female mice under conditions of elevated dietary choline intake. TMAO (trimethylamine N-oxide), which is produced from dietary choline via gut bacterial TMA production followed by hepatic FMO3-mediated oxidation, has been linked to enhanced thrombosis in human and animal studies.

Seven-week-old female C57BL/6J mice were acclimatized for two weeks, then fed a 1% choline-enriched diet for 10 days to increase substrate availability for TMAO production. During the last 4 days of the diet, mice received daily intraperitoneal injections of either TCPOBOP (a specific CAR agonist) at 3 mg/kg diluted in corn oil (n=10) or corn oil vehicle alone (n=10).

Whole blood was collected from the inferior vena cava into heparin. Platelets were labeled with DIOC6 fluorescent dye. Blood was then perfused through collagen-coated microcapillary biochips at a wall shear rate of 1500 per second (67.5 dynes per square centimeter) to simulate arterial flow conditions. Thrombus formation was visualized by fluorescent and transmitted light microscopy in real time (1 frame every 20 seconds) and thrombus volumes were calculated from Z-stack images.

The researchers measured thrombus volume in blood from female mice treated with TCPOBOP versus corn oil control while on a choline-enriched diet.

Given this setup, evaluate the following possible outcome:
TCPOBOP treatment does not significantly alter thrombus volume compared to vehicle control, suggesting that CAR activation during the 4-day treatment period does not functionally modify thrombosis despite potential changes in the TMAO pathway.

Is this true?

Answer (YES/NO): NO